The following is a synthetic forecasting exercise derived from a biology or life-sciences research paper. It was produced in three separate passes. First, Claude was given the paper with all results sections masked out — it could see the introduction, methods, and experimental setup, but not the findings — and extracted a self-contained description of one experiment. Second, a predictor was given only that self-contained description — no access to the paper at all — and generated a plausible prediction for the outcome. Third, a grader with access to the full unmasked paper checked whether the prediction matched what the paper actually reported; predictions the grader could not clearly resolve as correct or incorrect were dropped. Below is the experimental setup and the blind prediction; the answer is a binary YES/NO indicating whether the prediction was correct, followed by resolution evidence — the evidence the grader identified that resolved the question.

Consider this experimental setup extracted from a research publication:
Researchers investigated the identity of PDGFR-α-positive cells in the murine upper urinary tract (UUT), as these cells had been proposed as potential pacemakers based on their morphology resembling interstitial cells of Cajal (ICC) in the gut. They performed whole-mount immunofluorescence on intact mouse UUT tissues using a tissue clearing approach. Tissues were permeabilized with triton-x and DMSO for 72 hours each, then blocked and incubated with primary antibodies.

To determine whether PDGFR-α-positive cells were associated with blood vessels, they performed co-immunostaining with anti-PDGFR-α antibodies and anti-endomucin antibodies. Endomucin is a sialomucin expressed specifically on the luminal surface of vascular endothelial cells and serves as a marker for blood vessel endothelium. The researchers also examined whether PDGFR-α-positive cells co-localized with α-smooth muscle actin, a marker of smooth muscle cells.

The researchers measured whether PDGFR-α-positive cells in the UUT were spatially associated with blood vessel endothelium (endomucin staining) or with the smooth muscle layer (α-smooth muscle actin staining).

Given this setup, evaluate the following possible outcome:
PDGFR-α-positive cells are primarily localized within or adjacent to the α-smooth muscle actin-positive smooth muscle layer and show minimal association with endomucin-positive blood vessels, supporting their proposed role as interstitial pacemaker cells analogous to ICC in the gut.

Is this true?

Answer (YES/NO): NO